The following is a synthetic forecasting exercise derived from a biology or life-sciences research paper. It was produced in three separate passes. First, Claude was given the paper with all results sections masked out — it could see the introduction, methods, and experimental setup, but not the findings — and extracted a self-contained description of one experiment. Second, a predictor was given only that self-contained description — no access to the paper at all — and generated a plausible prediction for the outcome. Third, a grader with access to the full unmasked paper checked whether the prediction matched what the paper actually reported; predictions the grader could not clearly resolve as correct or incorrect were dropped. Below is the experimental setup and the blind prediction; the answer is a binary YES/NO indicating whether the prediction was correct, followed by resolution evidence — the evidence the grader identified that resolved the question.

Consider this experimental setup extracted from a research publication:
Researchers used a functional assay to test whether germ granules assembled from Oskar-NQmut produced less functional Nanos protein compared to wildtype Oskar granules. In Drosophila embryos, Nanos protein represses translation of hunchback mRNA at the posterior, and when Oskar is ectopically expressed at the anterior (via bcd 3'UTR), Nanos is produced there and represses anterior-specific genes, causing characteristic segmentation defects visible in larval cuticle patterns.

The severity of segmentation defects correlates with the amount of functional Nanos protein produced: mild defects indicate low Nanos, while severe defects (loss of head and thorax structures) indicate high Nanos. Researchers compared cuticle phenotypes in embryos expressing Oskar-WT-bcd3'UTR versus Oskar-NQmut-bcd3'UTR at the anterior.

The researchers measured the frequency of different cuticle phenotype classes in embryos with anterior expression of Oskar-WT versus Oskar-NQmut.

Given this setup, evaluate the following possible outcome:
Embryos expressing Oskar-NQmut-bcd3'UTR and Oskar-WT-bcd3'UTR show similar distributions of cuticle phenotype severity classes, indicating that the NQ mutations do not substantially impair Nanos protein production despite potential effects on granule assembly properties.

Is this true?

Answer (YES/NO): NO